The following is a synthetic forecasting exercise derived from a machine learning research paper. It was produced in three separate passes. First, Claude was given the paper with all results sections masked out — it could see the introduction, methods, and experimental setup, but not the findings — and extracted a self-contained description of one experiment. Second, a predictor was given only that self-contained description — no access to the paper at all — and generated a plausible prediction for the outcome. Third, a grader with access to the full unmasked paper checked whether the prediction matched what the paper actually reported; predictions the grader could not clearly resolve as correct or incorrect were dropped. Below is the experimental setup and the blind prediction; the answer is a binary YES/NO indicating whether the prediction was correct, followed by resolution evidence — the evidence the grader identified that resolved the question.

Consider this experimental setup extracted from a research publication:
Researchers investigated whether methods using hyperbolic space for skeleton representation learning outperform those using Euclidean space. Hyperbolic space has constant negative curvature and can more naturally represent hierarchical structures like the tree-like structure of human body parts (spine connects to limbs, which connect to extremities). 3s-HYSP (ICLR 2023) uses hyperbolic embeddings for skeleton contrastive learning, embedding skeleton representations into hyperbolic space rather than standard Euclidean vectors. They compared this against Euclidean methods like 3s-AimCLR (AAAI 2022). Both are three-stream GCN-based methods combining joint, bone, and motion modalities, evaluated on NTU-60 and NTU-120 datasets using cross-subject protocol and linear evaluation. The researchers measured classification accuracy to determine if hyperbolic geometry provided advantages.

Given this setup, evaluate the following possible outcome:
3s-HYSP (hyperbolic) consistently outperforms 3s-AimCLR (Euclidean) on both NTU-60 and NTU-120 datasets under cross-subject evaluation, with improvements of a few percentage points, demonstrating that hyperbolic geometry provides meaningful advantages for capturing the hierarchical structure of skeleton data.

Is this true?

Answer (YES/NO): NO